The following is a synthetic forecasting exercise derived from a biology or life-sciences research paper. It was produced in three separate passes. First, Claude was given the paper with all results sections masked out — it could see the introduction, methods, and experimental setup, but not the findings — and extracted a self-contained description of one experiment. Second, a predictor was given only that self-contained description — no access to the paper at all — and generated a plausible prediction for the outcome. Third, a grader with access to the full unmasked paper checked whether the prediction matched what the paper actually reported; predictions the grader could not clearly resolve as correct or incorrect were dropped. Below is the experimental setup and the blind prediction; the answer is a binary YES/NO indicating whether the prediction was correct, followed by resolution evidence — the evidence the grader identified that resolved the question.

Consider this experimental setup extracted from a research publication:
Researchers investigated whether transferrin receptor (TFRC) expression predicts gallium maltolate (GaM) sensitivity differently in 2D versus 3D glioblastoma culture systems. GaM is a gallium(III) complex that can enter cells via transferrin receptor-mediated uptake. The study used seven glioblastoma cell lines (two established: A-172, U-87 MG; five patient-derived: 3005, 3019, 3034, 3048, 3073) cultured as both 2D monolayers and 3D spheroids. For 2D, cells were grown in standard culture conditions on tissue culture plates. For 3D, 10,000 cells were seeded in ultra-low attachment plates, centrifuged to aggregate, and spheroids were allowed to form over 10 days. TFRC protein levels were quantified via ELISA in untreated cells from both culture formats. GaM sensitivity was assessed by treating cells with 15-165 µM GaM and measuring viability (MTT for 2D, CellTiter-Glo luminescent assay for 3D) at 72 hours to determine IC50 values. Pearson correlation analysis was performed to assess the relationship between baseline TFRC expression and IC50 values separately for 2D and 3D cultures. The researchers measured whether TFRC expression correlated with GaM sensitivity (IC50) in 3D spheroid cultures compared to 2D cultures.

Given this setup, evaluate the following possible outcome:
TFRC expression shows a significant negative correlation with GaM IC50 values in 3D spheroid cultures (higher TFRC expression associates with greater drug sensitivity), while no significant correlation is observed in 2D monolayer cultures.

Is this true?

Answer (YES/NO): NO